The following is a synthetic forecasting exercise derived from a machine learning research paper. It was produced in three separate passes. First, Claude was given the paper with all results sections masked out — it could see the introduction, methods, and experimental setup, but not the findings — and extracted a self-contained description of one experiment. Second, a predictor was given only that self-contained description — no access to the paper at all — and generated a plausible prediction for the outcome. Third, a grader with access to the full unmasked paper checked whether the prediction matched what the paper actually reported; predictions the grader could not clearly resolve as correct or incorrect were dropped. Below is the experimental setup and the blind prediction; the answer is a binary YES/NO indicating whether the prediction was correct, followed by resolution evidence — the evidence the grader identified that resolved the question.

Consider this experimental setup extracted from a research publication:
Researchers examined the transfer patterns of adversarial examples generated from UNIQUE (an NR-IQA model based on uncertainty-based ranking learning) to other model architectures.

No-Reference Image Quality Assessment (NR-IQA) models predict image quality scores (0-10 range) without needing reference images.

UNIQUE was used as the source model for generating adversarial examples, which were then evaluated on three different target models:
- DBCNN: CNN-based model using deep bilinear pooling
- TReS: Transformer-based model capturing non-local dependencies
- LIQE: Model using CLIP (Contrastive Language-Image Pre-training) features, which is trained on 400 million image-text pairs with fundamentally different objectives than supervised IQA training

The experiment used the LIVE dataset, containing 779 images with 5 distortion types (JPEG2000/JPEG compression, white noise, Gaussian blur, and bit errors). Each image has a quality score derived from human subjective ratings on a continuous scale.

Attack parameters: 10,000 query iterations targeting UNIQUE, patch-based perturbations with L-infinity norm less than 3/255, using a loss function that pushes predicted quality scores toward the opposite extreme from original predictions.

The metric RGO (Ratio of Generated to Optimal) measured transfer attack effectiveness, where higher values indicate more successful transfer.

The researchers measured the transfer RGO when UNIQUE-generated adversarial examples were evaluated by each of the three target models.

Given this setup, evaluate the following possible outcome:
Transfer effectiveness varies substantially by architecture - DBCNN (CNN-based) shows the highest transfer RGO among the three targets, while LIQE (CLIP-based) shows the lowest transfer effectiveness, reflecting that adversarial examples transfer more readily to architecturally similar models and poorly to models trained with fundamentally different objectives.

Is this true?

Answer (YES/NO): NO